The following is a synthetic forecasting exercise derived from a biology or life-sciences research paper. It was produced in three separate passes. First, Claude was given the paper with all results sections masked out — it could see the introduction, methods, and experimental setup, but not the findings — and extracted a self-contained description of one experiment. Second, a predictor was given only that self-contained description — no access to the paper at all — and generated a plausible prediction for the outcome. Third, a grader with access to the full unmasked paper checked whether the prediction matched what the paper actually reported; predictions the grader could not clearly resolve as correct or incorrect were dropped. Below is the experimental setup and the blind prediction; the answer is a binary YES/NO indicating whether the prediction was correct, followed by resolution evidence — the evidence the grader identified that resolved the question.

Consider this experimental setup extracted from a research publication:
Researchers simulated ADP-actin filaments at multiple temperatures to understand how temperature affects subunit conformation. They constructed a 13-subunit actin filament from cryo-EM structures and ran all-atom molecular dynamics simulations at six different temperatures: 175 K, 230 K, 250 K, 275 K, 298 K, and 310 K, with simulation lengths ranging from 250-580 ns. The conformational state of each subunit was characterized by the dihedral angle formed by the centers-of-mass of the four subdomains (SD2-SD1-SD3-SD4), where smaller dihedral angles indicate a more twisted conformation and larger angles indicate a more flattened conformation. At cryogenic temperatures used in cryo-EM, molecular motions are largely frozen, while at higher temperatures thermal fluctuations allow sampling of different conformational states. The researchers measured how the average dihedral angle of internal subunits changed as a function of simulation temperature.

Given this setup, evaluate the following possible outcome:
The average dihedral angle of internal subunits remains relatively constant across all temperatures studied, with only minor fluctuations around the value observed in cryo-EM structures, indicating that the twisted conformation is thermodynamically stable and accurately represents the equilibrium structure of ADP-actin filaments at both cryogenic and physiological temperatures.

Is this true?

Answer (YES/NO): NO